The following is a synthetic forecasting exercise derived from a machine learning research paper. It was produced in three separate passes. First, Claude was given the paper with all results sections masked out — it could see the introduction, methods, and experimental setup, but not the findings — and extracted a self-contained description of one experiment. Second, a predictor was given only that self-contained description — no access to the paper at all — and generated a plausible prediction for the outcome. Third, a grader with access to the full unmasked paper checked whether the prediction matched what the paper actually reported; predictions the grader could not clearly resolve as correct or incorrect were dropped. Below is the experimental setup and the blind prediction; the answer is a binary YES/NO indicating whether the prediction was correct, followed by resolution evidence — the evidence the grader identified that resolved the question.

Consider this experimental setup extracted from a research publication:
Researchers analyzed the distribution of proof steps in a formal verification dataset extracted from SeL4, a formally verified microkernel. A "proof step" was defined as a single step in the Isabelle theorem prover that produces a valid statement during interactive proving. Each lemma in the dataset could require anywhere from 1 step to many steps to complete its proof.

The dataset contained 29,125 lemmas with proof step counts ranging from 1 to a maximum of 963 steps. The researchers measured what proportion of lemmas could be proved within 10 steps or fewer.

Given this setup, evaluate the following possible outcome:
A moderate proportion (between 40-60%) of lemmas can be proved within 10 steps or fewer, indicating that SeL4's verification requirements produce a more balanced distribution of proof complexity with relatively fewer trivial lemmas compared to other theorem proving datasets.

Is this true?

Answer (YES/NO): NO